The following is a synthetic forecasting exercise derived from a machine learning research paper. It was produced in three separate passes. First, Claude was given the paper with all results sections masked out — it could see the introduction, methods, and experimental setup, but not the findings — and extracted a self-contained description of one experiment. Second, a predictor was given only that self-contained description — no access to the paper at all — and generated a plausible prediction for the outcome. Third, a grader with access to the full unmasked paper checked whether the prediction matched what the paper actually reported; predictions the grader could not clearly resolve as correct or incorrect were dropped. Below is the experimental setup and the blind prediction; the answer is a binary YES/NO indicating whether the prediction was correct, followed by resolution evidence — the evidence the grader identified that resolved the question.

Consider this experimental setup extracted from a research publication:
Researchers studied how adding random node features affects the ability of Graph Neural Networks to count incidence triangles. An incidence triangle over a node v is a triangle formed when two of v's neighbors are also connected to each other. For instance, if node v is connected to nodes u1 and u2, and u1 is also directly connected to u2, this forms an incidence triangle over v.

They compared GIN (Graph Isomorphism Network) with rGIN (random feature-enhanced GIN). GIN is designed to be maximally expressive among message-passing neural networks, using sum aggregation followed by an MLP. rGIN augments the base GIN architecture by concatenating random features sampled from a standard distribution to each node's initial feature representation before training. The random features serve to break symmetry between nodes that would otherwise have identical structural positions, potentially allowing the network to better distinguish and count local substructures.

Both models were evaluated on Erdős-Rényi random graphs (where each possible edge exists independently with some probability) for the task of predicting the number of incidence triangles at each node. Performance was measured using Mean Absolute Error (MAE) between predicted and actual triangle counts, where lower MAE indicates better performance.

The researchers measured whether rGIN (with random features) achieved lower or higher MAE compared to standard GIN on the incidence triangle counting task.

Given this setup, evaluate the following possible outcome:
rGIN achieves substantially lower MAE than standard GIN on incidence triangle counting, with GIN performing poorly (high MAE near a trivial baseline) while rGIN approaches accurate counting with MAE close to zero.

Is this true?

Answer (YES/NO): NO